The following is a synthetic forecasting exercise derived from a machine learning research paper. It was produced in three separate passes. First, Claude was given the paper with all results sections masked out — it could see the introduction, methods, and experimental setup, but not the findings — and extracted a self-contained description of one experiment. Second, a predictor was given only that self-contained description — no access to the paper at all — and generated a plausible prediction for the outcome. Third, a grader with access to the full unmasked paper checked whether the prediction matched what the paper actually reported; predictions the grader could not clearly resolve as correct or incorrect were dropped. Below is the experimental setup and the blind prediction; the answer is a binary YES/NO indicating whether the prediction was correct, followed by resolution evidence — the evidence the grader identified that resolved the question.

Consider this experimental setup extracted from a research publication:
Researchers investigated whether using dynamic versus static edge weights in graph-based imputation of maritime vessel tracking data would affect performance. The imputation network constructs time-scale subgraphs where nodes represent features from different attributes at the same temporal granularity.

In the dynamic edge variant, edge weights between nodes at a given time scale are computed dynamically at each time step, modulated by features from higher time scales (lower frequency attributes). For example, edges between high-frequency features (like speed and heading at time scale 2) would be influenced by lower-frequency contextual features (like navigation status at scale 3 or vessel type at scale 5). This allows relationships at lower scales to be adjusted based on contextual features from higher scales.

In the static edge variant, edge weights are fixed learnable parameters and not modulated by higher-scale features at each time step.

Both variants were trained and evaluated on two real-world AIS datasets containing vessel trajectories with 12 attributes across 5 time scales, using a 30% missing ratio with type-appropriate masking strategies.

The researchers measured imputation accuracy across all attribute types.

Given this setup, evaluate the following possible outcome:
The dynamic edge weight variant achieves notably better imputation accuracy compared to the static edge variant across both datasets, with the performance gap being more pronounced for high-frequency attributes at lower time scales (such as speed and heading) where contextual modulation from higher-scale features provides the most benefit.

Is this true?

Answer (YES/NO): NO